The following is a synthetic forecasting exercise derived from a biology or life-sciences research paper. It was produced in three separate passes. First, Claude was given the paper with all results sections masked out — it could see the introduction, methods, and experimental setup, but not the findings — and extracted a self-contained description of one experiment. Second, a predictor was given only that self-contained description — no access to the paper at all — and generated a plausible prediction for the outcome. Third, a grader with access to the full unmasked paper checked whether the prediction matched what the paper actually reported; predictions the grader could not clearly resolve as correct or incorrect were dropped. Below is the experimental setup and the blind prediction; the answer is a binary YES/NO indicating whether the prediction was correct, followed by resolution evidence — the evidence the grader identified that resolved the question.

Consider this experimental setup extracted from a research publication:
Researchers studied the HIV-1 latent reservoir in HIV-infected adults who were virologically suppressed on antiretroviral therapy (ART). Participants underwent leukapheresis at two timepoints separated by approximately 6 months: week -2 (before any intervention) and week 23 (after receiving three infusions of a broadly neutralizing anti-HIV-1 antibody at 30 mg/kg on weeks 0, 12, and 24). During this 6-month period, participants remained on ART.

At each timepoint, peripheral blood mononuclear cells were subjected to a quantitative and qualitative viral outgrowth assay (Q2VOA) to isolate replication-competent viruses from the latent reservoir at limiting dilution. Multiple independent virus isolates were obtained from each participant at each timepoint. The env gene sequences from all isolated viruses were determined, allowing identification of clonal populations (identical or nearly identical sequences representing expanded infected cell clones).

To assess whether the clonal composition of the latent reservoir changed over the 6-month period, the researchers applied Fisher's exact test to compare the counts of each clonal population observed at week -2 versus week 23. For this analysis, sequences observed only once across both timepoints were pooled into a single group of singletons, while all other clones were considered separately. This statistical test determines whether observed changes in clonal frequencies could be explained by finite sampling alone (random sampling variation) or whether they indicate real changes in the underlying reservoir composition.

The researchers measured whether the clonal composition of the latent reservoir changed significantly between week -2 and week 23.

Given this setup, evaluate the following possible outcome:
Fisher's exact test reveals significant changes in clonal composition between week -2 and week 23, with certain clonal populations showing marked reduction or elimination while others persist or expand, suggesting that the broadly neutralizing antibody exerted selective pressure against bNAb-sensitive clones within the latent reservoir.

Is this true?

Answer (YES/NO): NO